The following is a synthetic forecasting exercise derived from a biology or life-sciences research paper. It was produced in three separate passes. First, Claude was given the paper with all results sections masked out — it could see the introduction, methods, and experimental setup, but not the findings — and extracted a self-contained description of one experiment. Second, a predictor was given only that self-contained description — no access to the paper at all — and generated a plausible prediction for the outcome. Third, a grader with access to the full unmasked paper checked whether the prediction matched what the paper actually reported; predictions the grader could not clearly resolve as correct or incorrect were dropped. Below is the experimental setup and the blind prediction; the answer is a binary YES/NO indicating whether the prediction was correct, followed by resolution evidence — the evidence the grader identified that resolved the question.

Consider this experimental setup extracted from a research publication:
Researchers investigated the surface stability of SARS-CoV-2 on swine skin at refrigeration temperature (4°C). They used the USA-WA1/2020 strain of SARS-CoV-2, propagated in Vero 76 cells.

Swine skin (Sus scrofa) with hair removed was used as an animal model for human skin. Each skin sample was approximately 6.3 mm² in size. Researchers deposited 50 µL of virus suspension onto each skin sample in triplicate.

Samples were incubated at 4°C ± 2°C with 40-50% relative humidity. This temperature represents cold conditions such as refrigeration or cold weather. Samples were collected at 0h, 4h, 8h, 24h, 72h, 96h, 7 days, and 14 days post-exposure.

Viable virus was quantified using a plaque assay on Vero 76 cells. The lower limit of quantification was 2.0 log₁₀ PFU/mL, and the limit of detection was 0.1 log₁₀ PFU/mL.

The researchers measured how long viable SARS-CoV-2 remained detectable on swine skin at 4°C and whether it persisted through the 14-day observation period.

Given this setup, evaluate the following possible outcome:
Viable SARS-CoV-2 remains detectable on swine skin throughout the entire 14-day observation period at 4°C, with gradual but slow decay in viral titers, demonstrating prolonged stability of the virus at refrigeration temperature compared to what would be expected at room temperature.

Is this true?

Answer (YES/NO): YES